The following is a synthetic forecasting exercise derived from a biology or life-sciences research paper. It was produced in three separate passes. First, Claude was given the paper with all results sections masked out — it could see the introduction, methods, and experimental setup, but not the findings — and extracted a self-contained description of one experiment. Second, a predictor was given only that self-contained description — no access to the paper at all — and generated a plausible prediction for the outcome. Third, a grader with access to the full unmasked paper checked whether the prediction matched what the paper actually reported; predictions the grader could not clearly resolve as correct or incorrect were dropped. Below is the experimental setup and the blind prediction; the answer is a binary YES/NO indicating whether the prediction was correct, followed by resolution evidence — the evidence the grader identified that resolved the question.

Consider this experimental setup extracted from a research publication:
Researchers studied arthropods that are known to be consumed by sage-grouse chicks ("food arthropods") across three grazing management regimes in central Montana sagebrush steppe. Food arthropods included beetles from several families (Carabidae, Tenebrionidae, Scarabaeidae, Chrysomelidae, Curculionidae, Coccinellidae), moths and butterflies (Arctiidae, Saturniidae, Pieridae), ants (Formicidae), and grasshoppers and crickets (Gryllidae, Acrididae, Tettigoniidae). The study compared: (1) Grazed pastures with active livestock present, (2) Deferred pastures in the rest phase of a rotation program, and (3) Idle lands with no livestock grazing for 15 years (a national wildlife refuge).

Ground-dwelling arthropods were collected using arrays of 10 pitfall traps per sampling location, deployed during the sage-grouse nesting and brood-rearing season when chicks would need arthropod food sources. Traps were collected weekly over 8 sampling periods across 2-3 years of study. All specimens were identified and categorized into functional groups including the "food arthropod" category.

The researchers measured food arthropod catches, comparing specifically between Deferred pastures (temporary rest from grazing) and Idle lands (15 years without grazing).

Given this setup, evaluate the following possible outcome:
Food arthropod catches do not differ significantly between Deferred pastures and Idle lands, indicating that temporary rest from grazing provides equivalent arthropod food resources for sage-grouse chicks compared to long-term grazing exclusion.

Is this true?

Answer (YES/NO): NO